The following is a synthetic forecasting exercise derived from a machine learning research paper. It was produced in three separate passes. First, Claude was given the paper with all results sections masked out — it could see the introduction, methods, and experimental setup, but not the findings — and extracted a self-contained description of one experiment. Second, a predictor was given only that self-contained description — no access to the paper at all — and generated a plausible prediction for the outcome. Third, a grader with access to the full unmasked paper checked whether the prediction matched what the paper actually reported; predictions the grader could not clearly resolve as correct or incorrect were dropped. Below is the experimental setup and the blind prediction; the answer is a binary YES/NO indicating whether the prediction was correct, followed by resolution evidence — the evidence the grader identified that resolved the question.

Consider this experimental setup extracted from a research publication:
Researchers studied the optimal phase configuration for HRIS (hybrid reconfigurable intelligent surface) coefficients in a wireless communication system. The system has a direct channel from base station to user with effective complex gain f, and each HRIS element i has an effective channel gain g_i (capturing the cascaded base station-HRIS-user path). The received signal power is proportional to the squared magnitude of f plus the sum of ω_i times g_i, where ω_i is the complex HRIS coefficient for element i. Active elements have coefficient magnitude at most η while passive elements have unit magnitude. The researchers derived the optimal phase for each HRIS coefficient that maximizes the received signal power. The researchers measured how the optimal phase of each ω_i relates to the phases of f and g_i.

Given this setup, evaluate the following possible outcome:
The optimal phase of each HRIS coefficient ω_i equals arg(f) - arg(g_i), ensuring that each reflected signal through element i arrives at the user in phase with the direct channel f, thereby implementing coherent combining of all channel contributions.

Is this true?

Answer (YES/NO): YES